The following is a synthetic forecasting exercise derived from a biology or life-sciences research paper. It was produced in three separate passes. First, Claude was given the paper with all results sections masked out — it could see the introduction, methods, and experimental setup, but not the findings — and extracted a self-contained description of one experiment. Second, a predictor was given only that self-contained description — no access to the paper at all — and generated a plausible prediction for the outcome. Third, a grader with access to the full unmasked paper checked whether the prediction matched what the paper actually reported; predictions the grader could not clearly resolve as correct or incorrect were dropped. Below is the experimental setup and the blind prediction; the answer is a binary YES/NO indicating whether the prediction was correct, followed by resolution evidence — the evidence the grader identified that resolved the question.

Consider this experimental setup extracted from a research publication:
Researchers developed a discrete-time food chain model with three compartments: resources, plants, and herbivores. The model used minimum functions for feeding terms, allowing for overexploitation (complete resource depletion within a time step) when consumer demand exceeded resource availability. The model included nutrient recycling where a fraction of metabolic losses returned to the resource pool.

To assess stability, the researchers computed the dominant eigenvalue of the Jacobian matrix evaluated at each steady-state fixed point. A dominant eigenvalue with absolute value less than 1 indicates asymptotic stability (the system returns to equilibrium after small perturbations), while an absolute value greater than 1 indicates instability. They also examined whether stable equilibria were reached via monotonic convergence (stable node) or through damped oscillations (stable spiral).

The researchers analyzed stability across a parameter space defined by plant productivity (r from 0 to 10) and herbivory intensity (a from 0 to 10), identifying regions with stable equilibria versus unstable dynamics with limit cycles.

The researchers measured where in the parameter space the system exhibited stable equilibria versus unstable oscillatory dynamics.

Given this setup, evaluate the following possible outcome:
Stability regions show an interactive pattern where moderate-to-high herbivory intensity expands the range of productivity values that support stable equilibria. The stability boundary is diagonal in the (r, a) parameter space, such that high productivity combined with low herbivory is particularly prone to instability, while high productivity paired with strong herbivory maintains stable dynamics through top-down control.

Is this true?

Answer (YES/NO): NO